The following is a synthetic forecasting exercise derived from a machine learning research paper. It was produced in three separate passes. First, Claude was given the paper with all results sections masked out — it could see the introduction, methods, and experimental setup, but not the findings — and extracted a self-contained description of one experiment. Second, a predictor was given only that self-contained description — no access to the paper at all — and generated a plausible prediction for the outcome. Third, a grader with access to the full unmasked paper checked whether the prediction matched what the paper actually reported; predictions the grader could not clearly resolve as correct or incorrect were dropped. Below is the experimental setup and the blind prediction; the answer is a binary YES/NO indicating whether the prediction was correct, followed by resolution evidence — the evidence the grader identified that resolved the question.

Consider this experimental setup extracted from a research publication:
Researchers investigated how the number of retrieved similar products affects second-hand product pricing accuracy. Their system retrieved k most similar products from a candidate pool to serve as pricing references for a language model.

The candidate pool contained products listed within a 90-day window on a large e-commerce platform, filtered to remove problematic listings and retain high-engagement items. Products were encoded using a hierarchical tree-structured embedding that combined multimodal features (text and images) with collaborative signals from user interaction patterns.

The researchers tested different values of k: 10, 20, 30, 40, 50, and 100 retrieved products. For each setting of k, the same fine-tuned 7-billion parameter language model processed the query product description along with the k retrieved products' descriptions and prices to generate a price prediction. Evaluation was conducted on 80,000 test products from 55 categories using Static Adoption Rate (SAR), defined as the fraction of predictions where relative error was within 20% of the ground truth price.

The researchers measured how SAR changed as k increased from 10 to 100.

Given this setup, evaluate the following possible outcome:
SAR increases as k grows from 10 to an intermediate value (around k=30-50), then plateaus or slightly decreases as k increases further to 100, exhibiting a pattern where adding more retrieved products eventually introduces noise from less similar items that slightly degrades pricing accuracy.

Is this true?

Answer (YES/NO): YES